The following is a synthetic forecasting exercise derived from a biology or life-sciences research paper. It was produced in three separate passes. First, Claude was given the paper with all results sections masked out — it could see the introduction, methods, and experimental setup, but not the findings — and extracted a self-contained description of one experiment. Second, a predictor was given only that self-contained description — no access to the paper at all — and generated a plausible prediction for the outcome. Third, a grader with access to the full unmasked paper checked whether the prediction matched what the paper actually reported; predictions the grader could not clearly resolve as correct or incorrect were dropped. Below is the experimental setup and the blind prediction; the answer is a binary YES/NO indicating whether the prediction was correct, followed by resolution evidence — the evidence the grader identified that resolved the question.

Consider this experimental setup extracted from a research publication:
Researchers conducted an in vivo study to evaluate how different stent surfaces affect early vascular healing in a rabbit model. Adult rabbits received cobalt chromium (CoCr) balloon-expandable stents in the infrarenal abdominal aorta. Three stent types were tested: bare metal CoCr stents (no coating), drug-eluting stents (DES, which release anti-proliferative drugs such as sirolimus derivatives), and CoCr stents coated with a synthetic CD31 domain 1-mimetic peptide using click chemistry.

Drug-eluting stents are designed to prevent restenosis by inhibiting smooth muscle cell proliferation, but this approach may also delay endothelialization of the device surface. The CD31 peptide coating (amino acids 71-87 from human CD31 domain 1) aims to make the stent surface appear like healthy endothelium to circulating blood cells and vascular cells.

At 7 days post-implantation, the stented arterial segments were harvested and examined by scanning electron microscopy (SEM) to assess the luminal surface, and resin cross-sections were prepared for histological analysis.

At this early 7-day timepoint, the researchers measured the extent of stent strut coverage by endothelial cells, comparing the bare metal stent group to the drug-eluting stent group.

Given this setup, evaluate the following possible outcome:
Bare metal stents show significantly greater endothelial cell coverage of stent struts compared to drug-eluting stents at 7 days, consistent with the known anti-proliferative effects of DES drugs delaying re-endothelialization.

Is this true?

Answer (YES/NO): NO